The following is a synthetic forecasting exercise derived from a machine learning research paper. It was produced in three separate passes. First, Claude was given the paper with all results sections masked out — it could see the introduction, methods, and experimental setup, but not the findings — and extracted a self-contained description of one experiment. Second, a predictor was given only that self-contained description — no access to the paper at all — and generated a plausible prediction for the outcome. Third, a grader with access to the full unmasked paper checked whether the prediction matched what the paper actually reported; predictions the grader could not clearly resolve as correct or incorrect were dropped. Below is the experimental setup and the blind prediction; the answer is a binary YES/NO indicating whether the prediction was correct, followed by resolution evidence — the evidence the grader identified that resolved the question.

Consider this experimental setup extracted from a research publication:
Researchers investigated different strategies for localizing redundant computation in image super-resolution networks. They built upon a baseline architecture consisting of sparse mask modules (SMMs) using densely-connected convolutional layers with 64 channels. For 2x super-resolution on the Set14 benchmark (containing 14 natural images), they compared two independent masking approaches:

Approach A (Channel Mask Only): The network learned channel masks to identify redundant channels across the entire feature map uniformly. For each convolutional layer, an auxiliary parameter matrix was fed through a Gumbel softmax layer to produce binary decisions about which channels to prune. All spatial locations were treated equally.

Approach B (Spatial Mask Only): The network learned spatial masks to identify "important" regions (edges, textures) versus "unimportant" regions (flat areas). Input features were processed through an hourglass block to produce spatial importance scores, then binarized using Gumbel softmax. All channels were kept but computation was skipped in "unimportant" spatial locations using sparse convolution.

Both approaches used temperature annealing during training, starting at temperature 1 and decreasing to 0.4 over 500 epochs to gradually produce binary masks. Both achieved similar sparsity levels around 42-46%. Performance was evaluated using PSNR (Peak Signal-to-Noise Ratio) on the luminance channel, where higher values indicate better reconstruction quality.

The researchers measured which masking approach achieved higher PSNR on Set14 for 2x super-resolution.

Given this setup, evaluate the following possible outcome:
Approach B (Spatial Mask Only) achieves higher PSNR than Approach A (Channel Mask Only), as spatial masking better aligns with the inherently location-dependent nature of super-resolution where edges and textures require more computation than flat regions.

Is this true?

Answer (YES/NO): YES